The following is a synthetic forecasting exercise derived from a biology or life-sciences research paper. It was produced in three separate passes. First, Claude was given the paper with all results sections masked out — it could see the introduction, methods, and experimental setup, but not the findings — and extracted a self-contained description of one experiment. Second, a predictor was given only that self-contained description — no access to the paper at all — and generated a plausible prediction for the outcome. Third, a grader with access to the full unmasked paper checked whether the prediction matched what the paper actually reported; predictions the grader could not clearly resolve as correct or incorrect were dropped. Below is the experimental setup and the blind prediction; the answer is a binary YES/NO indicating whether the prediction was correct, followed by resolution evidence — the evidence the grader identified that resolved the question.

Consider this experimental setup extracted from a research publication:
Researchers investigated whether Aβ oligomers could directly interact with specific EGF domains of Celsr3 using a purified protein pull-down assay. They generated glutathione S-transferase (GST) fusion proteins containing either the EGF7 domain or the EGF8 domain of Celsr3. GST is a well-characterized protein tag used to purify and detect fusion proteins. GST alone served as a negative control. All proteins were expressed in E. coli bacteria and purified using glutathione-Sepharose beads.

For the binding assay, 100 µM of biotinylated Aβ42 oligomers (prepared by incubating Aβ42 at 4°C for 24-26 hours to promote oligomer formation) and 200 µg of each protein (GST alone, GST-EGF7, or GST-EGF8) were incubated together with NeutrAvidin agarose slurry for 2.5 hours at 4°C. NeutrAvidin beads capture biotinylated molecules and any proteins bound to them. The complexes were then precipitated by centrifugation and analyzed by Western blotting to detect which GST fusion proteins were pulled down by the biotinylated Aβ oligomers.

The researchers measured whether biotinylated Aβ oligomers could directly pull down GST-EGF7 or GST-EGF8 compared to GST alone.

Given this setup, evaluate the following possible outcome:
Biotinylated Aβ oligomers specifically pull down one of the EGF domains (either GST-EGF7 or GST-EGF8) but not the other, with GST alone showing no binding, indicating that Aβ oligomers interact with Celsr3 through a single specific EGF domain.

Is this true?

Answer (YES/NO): NO